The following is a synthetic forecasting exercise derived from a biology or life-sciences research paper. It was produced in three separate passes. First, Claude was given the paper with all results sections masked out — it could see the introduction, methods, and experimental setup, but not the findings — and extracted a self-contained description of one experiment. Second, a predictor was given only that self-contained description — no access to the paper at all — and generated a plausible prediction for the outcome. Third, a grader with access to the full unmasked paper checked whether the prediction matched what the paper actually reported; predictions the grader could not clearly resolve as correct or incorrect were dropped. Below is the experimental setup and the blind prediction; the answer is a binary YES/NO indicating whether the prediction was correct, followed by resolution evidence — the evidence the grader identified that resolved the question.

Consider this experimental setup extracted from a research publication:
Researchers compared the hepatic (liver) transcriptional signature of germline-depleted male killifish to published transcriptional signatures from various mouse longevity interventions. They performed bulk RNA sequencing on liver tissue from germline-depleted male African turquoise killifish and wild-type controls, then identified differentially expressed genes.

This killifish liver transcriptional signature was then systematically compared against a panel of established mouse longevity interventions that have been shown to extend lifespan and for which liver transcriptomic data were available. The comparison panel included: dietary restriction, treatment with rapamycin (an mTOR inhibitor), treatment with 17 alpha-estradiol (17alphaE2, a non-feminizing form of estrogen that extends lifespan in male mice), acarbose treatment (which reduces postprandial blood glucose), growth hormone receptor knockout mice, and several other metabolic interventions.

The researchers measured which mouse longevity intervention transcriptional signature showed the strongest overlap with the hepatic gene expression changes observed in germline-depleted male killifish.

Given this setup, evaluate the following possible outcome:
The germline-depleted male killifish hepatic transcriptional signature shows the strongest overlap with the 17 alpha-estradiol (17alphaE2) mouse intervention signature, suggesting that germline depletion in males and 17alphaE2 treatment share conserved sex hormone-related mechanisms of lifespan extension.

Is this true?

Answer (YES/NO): YES